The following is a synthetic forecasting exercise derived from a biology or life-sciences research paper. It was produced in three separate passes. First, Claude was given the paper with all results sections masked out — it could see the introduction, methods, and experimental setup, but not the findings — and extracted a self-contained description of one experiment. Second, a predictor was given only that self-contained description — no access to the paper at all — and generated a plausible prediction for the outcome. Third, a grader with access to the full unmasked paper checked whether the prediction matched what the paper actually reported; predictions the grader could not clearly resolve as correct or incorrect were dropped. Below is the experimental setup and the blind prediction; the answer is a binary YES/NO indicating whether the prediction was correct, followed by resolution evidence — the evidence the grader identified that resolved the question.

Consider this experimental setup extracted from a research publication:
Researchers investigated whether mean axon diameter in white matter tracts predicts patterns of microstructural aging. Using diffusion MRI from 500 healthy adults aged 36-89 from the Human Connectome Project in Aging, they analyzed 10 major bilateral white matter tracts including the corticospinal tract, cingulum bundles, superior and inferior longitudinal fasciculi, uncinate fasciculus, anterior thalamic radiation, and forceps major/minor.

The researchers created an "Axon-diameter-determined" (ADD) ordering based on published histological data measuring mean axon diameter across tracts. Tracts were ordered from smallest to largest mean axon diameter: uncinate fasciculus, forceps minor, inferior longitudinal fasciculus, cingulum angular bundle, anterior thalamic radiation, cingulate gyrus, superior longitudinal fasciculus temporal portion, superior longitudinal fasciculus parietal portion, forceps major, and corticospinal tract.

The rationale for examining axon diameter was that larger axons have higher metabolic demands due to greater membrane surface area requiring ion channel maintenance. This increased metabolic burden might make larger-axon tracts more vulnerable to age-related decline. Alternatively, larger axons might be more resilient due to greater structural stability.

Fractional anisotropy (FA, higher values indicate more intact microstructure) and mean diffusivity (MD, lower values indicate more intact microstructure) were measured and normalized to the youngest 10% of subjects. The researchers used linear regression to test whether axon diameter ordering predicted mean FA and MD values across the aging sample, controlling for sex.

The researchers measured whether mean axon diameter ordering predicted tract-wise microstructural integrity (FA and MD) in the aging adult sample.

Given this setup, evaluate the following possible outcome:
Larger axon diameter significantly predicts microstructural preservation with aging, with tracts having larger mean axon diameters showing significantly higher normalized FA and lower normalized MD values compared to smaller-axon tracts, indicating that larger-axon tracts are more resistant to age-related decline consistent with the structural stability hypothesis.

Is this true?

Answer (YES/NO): YES